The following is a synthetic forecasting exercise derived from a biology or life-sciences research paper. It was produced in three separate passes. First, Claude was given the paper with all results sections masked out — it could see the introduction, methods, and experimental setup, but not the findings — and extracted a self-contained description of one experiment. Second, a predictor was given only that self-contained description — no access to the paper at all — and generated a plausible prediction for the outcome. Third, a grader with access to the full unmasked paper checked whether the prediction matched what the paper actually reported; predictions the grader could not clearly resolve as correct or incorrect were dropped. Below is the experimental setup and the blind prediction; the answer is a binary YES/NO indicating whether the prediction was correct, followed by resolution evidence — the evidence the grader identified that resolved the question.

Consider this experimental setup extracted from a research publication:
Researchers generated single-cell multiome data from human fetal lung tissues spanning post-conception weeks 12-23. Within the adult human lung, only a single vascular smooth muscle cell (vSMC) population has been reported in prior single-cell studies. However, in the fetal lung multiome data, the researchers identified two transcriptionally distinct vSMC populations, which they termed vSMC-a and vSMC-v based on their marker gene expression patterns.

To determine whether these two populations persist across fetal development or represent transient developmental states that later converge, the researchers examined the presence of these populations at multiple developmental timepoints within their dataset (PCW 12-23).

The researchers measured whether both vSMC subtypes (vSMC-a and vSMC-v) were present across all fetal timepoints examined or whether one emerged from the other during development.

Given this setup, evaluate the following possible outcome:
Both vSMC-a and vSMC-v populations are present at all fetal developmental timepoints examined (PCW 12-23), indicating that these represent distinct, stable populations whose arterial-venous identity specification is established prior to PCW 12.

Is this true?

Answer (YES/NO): YES